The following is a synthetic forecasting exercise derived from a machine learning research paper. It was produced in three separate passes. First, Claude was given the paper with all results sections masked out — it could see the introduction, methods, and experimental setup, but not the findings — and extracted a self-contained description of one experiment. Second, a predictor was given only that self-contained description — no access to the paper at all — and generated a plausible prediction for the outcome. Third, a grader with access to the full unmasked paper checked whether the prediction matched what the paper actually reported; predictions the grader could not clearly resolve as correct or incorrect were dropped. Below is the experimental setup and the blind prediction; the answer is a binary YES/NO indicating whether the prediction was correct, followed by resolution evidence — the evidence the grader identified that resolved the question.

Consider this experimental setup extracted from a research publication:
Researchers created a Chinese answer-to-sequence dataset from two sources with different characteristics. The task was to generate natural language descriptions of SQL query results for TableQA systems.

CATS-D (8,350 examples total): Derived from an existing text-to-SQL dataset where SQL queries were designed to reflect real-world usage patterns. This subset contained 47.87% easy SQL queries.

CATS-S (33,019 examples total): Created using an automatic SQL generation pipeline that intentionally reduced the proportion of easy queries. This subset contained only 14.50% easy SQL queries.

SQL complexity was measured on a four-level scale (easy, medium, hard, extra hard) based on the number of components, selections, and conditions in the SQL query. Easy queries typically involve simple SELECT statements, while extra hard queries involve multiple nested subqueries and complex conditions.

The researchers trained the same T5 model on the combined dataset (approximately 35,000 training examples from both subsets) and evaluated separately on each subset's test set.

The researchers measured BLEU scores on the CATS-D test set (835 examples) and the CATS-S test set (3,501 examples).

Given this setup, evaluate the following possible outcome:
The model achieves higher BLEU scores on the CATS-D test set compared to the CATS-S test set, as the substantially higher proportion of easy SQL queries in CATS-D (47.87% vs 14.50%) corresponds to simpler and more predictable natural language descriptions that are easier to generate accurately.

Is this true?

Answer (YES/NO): NO